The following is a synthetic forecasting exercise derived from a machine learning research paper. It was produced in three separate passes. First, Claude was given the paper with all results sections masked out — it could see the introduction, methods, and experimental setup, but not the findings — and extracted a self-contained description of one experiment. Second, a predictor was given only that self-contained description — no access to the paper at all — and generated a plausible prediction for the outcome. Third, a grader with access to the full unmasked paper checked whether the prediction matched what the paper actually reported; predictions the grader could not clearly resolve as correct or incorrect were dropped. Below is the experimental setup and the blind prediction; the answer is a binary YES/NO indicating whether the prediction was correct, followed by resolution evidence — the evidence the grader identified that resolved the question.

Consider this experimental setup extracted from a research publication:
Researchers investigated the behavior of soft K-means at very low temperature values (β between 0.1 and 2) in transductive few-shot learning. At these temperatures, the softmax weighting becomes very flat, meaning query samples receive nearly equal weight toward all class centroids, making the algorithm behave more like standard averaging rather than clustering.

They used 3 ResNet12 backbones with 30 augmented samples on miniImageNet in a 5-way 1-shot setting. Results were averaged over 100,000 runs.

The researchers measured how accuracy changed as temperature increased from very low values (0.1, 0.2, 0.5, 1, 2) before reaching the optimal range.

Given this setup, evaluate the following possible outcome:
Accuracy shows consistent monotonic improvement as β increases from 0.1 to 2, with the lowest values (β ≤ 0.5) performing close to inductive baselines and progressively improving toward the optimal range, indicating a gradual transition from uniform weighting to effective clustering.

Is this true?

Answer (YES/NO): NO